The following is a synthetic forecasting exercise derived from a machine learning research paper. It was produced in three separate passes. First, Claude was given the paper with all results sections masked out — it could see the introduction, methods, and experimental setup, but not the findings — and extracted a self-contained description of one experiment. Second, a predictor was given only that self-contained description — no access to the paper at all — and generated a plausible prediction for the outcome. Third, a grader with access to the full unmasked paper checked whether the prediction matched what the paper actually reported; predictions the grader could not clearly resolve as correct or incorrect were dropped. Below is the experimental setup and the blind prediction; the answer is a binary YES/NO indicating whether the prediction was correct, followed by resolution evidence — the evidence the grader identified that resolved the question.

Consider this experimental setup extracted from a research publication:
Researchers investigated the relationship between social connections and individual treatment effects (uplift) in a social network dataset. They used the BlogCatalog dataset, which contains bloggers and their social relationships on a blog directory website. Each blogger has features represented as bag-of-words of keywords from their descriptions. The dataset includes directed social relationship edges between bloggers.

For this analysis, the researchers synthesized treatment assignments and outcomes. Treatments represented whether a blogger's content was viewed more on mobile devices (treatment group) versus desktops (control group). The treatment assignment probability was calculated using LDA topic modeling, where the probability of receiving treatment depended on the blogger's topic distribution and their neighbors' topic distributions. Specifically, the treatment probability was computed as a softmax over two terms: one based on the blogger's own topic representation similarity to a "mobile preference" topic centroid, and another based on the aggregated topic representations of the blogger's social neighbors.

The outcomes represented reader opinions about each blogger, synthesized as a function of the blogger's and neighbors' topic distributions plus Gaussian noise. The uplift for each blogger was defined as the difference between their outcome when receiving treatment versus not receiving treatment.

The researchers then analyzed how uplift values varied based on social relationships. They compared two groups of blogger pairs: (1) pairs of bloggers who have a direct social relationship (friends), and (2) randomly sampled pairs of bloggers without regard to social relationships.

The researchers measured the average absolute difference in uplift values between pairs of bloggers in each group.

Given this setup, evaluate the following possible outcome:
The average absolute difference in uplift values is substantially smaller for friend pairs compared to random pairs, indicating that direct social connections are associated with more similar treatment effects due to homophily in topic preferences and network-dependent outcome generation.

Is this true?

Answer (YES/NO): YES